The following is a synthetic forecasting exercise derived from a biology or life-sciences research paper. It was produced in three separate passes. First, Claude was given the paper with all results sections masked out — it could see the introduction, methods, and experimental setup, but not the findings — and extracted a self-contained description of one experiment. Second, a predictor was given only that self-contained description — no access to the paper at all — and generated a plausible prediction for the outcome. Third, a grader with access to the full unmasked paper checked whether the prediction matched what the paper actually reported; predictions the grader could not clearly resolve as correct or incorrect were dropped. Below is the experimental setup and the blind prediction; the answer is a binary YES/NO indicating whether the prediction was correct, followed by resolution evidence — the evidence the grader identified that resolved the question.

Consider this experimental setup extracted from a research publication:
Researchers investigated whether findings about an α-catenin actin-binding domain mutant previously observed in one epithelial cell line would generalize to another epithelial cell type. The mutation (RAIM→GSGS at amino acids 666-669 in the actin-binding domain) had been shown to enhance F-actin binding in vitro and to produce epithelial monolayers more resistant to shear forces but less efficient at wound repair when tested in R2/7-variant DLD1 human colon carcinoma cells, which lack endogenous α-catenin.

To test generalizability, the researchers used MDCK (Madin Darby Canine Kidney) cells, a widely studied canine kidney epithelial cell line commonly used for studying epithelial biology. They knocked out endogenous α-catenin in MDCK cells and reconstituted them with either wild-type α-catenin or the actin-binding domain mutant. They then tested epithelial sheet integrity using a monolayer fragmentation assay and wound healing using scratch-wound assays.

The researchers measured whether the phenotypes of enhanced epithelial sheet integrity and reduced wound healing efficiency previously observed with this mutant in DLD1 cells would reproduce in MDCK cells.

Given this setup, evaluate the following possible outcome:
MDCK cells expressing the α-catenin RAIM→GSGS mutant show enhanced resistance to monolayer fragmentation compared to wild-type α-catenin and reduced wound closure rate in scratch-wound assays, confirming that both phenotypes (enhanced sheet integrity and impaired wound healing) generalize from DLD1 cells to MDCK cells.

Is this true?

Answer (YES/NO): YES